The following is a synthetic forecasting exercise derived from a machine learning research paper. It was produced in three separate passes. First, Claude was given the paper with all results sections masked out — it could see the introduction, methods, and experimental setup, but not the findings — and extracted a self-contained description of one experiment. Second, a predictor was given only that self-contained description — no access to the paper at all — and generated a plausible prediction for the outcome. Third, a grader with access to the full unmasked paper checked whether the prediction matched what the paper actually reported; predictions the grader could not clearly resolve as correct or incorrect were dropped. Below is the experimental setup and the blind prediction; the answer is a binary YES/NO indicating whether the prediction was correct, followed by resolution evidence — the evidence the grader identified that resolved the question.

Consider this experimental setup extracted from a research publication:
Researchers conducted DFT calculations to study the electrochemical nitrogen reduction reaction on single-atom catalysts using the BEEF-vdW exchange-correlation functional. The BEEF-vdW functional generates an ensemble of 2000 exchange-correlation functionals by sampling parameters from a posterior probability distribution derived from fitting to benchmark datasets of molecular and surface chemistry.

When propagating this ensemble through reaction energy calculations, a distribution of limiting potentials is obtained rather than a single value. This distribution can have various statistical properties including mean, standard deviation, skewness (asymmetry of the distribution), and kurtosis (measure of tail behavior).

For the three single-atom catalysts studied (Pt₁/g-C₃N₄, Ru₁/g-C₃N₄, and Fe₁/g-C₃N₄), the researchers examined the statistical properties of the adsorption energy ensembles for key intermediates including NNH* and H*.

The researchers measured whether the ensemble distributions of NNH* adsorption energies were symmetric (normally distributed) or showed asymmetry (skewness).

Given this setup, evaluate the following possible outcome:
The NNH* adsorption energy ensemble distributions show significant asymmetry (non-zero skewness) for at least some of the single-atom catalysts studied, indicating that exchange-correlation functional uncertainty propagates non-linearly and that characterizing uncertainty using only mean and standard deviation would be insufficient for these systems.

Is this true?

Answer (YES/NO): NO